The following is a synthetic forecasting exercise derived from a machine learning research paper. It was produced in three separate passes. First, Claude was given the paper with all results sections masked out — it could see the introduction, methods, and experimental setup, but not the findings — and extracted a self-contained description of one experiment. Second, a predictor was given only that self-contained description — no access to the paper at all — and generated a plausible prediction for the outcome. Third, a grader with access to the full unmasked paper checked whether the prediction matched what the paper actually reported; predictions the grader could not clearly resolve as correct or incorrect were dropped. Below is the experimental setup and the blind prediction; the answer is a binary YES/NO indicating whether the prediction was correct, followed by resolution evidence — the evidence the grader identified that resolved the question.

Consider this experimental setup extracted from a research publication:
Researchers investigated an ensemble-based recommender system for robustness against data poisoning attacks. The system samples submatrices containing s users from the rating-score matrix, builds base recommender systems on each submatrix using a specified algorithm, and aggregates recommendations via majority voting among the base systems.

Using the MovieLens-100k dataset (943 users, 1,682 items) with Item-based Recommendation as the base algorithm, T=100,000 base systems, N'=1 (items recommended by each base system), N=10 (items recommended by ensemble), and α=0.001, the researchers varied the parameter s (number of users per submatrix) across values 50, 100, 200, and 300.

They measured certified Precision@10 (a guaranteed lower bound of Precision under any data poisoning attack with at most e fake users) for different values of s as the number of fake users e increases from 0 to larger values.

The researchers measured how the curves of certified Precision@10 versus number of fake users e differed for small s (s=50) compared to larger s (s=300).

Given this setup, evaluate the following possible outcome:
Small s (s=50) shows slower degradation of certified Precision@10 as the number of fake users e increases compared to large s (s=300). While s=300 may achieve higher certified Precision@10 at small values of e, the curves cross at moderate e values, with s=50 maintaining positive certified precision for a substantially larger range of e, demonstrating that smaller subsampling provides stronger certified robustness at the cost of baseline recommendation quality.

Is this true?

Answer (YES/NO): NO